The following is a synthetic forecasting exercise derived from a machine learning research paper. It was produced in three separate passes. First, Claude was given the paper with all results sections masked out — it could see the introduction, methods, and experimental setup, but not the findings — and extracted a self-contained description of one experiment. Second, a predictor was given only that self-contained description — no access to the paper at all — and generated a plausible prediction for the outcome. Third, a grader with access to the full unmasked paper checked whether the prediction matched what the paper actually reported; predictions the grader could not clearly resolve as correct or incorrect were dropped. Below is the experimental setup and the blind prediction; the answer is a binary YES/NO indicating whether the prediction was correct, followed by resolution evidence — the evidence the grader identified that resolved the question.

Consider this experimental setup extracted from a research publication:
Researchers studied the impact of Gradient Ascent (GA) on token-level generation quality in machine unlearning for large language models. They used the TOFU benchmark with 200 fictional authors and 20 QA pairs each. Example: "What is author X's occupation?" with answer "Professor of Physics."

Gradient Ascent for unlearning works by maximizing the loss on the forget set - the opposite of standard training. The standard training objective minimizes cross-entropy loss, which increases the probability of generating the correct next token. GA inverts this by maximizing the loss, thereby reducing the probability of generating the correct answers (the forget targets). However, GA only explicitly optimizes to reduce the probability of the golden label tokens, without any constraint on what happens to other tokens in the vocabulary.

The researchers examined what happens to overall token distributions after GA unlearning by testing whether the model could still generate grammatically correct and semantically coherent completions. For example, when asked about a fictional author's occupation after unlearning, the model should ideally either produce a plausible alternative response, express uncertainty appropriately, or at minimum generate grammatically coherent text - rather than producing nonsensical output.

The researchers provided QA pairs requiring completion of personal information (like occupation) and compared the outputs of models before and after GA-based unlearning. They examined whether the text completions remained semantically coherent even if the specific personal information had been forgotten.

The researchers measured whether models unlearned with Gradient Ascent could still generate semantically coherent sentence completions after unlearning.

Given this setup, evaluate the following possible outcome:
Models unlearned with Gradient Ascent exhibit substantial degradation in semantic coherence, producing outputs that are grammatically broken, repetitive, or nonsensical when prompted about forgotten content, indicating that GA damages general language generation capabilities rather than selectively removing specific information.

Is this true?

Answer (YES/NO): YES